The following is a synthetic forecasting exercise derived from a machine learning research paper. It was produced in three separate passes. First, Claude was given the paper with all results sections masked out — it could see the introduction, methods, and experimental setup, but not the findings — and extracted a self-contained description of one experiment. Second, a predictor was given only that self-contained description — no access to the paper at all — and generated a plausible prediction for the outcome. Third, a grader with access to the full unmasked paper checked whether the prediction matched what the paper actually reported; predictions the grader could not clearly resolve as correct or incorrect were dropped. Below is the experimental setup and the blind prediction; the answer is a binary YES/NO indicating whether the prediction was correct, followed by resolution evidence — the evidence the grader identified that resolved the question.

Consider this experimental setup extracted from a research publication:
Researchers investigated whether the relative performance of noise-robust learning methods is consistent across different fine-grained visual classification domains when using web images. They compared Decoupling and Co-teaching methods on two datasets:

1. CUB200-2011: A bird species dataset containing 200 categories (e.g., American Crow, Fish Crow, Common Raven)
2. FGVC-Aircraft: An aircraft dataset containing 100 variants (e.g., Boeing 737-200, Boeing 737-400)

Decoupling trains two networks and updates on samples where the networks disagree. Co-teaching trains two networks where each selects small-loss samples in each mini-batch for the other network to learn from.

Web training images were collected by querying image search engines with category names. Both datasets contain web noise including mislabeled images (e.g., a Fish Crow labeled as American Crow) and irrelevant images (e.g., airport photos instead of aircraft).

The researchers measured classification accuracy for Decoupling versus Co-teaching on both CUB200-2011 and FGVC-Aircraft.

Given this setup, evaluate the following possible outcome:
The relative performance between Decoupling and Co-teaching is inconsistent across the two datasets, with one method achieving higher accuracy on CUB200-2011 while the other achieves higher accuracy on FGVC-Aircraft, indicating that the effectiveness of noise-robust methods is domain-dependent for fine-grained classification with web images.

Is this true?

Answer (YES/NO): YES